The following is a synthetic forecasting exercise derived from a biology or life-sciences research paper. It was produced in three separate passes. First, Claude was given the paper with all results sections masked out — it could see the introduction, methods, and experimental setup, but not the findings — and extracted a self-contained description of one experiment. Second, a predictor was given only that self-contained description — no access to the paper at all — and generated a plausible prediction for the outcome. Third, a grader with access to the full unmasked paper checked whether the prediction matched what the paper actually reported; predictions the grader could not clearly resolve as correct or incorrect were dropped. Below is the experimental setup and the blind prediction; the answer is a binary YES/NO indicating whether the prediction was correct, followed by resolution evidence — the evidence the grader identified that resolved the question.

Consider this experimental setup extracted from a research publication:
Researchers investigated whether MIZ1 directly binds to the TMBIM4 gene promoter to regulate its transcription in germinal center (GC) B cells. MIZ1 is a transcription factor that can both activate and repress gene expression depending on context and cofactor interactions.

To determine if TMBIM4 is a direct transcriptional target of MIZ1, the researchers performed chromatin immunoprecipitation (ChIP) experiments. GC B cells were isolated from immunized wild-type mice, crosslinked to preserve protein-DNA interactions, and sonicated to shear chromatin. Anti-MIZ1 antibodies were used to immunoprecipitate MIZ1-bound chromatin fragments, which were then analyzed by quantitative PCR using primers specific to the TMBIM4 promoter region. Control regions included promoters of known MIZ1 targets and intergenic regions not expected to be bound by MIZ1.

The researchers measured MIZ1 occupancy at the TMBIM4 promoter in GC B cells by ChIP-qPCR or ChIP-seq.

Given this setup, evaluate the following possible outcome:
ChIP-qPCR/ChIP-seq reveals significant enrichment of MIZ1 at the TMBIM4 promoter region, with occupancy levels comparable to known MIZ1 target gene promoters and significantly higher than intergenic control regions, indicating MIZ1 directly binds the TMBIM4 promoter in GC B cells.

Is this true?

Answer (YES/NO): YES